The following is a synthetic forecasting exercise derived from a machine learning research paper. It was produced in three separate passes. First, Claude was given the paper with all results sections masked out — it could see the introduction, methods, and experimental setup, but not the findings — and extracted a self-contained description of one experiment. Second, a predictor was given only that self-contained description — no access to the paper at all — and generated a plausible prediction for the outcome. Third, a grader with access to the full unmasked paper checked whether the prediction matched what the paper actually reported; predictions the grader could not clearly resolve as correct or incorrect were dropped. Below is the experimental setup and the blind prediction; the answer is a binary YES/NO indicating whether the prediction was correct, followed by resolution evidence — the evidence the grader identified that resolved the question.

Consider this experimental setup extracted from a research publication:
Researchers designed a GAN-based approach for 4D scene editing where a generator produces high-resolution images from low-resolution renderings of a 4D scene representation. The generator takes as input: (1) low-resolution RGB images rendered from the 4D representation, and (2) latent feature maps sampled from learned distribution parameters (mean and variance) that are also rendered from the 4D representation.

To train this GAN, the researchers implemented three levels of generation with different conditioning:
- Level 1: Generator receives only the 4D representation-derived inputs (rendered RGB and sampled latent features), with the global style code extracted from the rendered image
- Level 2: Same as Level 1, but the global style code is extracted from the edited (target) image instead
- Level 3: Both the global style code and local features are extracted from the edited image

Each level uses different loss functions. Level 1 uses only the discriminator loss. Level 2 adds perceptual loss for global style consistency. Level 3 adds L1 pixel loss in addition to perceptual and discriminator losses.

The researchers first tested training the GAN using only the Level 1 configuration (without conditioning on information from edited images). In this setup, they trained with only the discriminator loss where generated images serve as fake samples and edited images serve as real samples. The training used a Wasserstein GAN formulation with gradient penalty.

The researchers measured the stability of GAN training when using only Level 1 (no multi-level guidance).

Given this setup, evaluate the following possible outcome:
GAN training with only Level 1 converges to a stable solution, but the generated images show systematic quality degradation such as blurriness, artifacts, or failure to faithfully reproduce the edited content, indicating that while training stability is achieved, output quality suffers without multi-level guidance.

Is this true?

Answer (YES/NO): NO